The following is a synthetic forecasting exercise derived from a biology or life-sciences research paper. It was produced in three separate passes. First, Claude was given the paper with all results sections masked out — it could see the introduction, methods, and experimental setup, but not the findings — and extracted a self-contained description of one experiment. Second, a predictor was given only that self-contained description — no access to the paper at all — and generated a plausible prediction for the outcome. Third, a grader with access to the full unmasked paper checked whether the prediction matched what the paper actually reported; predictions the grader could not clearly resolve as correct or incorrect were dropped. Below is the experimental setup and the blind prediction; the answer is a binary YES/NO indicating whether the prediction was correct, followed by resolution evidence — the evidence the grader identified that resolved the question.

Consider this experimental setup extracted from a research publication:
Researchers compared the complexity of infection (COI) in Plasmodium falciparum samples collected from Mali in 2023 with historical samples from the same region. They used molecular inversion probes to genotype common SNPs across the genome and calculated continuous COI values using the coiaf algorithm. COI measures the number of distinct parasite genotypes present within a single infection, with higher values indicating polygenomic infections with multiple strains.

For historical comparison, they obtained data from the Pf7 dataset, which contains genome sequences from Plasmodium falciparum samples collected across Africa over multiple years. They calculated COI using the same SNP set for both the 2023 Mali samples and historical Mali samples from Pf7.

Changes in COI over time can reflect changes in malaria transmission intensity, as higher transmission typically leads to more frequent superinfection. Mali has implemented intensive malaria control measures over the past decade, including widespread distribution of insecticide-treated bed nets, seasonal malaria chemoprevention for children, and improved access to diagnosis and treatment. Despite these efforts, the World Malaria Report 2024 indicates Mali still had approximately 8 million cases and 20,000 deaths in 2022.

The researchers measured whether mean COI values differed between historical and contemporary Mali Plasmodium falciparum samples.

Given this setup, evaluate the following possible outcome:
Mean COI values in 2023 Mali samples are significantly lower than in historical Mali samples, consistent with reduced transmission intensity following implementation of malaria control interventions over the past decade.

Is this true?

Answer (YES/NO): NO